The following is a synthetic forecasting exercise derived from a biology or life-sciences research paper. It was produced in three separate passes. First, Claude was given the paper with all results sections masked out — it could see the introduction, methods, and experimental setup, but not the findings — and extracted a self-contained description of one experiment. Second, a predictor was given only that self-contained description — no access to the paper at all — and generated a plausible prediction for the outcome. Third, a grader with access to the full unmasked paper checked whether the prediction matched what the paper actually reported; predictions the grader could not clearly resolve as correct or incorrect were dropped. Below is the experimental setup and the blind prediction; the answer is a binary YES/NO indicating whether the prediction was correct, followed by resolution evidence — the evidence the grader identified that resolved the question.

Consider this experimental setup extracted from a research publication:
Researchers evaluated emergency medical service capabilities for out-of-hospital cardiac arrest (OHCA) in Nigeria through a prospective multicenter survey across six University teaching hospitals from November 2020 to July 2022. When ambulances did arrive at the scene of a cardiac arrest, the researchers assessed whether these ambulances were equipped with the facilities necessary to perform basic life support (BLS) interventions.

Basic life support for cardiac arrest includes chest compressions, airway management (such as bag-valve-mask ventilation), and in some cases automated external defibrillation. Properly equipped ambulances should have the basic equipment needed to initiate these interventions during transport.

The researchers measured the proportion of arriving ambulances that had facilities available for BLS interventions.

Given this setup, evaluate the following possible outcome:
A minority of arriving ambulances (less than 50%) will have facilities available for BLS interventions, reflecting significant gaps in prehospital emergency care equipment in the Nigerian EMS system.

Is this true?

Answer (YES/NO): YES